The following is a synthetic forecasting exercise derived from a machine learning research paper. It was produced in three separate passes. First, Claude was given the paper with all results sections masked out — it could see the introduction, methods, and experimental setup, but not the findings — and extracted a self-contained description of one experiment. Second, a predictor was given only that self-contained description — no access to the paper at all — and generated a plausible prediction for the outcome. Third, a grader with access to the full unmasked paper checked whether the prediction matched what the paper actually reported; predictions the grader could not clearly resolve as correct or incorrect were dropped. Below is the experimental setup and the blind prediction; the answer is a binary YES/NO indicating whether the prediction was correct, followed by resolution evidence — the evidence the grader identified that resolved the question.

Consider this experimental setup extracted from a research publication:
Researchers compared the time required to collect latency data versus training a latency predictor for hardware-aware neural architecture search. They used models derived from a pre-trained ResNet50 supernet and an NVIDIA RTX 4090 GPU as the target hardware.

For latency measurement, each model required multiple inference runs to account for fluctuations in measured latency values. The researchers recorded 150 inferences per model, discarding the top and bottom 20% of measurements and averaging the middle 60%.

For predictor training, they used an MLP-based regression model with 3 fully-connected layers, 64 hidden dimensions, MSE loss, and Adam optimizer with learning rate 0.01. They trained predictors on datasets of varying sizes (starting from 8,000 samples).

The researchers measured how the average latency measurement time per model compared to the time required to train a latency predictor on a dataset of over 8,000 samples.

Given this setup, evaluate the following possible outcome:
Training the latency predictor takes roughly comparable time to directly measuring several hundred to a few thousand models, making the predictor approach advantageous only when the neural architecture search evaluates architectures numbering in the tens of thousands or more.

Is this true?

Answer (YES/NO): NO